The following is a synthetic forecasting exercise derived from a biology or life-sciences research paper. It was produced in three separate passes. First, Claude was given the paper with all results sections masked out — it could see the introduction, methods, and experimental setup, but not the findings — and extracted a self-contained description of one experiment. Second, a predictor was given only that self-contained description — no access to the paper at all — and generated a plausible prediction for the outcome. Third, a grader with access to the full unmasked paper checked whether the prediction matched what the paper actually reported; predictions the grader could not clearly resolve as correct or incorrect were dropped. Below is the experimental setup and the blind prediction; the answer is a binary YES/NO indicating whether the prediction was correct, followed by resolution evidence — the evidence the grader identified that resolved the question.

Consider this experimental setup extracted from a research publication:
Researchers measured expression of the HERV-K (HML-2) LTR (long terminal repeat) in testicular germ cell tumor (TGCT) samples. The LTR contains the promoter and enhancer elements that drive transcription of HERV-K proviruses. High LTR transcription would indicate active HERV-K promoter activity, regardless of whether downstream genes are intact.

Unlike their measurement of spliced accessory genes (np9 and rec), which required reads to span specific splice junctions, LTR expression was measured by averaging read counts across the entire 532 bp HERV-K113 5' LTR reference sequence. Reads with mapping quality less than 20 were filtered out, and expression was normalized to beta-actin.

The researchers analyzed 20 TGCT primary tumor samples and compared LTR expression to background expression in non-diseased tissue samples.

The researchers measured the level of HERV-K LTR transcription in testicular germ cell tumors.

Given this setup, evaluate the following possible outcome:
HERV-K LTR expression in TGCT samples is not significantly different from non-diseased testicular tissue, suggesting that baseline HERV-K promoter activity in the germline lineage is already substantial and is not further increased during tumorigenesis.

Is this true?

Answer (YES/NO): NO